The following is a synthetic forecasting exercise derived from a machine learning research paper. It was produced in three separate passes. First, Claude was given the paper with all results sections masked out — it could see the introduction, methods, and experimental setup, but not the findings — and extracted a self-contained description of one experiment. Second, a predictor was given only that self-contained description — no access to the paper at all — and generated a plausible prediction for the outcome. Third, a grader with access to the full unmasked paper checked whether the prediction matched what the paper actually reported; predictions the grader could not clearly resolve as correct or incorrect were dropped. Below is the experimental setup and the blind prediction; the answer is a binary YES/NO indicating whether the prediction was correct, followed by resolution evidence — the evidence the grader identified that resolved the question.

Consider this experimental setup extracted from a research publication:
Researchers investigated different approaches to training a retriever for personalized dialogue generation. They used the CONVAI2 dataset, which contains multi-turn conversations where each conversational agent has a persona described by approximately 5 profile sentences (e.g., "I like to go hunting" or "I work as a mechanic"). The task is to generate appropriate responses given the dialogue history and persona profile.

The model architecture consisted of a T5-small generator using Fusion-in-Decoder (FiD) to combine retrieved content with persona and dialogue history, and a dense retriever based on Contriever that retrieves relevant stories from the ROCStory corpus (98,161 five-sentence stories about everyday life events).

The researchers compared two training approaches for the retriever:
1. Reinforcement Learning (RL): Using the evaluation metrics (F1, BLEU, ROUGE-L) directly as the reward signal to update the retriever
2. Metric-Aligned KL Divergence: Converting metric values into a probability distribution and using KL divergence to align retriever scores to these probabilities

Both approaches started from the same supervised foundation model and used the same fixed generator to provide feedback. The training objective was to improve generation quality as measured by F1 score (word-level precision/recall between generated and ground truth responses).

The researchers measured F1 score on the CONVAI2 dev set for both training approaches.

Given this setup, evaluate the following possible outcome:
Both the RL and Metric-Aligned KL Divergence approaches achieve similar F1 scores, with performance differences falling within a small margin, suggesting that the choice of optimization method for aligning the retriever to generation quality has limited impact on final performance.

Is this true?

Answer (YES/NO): NO